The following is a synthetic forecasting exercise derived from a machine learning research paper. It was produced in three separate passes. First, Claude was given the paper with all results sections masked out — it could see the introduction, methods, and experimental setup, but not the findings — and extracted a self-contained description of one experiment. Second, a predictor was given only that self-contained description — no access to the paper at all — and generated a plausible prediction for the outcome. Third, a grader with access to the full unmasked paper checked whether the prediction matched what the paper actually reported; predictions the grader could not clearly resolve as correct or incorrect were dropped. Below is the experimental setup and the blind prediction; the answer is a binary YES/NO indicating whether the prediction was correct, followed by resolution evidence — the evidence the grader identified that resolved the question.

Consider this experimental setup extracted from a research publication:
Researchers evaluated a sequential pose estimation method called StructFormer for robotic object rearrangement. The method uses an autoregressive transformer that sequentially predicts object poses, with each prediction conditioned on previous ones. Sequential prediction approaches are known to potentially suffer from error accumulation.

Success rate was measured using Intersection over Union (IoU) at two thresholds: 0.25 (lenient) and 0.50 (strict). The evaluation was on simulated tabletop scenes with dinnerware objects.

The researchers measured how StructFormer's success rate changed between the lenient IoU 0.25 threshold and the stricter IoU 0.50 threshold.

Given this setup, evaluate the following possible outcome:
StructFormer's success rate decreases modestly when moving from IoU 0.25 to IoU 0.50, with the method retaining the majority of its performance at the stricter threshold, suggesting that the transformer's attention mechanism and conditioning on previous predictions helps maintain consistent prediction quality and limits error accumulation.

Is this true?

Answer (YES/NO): NO